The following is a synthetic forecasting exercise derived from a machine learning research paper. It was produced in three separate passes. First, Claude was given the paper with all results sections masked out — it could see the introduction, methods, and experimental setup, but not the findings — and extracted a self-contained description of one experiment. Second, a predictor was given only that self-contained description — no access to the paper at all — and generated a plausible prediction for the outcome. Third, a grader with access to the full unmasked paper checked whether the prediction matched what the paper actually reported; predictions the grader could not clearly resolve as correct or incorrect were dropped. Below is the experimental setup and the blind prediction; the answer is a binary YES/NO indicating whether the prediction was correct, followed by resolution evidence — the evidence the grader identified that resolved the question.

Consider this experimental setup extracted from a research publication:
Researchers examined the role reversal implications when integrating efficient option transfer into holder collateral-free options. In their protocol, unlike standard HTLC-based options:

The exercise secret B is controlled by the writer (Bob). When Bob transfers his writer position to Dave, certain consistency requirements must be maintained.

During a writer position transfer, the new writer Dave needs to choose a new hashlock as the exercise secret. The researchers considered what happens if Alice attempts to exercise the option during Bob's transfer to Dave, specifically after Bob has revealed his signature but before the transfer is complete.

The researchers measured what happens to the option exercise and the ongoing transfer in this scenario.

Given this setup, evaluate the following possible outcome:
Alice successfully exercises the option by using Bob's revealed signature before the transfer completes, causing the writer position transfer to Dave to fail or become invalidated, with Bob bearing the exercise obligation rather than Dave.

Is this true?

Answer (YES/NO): NO